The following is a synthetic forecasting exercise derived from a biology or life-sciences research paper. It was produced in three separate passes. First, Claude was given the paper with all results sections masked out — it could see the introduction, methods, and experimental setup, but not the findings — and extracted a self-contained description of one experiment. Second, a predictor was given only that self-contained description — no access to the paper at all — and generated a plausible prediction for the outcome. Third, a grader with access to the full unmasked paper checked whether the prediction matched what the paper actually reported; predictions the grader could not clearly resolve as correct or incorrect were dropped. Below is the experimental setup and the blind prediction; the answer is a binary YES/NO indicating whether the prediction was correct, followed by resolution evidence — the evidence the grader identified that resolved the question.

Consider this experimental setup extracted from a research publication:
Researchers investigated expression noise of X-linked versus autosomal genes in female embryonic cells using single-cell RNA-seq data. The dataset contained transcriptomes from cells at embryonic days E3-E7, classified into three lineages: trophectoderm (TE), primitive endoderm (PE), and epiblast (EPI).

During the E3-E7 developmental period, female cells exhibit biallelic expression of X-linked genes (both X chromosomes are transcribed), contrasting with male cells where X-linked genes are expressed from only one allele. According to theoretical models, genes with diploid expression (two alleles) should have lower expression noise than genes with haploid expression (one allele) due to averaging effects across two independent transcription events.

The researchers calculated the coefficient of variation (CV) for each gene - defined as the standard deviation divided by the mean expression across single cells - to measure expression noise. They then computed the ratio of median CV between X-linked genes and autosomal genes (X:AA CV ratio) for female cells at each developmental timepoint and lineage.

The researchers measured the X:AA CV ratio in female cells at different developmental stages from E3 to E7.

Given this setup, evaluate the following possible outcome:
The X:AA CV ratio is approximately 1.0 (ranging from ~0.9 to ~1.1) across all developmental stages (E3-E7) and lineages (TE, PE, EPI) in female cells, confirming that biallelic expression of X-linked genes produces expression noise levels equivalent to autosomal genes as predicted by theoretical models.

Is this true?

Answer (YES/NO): NO